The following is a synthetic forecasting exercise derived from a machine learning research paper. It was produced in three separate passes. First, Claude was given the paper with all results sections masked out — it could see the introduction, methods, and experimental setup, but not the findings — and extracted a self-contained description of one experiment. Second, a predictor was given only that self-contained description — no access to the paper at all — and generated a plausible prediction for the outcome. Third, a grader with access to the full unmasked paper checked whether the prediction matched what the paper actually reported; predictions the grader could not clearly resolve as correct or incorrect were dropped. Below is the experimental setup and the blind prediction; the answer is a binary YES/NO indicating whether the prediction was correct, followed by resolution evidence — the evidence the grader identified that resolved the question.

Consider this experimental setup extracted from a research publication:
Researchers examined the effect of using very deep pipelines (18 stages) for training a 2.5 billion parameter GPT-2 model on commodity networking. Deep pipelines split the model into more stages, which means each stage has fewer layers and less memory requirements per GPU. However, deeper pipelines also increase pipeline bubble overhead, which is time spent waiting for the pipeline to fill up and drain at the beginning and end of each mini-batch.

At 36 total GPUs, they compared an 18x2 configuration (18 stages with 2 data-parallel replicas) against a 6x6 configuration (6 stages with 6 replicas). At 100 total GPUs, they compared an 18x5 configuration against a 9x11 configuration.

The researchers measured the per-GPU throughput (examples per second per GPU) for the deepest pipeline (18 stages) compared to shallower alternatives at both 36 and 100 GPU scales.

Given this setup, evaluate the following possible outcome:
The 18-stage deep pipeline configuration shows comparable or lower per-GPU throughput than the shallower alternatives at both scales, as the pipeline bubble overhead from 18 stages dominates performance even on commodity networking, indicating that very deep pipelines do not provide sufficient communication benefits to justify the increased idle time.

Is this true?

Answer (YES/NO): YES